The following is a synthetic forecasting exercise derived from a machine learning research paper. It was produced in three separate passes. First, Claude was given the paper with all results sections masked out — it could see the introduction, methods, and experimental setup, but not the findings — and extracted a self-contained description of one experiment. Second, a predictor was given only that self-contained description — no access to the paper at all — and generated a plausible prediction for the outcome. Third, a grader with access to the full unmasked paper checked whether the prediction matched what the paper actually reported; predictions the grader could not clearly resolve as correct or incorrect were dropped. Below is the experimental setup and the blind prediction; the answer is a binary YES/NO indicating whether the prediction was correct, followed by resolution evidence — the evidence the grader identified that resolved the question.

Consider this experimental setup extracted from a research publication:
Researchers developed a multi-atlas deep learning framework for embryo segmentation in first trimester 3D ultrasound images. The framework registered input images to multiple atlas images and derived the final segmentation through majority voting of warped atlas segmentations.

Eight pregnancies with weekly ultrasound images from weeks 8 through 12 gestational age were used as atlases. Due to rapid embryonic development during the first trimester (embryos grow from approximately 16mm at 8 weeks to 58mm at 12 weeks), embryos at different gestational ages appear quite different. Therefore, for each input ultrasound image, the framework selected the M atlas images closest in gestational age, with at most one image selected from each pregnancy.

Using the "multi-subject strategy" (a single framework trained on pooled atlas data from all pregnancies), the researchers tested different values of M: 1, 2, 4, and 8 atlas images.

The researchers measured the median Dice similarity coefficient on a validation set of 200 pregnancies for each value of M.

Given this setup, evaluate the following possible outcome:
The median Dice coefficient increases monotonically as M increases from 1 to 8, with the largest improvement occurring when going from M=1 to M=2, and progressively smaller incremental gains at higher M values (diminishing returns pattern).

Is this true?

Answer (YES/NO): NO